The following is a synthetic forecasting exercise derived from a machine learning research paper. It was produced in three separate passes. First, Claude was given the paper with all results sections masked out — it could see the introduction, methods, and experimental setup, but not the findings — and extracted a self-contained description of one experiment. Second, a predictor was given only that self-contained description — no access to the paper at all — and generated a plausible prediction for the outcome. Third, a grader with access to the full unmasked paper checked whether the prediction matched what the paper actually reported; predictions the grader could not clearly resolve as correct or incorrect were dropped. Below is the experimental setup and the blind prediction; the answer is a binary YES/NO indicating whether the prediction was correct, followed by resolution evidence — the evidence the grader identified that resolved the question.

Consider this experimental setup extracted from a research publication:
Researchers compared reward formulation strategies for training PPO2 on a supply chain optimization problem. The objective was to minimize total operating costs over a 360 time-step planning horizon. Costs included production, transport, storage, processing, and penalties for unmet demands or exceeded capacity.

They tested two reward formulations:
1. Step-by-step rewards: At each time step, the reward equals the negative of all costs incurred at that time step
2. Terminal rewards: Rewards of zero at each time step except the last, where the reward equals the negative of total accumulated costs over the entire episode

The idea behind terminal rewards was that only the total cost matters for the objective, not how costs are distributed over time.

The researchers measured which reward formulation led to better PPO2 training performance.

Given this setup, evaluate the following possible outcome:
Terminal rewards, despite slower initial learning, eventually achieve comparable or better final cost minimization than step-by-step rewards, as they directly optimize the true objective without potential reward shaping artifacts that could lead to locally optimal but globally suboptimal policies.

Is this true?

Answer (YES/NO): NO